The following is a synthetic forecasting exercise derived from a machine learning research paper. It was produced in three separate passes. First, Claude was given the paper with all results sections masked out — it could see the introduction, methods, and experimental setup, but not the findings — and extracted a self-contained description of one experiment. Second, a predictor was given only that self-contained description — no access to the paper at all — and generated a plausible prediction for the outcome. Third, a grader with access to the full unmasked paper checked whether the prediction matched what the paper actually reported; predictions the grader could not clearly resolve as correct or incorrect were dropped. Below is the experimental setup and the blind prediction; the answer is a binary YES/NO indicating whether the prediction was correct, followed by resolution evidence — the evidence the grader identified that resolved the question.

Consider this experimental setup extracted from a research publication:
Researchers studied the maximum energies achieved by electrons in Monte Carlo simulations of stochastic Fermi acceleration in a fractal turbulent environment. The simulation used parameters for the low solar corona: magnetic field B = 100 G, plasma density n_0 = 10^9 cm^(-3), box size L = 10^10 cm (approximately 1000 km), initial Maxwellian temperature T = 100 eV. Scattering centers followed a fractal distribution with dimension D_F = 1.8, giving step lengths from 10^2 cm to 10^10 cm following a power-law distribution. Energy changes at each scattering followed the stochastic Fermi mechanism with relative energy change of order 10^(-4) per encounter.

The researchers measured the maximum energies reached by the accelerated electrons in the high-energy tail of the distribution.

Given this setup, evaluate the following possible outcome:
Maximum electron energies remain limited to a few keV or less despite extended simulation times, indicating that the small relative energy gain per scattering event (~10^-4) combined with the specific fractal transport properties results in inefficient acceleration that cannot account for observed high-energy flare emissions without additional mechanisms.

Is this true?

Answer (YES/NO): NO